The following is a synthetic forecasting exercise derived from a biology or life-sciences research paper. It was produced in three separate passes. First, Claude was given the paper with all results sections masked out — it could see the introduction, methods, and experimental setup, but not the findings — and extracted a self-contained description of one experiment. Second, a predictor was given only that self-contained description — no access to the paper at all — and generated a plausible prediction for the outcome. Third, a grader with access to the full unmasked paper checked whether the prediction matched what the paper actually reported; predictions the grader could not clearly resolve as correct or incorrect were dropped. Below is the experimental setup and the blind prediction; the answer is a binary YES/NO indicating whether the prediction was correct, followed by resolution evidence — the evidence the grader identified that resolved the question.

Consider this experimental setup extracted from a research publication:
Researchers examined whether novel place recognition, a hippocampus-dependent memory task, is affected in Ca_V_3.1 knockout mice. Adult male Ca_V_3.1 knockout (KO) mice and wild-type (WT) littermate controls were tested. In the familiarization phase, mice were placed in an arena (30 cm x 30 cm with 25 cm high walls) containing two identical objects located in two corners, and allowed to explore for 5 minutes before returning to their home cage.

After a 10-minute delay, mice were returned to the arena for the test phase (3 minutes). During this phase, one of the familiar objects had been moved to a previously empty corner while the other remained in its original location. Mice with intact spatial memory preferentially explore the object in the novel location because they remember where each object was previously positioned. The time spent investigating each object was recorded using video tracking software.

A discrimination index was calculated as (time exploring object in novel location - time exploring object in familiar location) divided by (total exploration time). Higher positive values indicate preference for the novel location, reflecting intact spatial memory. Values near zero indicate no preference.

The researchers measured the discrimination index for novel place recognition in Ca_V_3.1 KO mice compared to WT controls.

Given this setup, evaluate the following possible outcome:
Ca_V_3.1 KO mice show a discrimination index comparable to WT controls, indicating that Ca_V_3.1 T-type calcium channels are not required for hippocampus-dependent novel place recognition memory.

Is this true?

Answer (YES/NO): YES